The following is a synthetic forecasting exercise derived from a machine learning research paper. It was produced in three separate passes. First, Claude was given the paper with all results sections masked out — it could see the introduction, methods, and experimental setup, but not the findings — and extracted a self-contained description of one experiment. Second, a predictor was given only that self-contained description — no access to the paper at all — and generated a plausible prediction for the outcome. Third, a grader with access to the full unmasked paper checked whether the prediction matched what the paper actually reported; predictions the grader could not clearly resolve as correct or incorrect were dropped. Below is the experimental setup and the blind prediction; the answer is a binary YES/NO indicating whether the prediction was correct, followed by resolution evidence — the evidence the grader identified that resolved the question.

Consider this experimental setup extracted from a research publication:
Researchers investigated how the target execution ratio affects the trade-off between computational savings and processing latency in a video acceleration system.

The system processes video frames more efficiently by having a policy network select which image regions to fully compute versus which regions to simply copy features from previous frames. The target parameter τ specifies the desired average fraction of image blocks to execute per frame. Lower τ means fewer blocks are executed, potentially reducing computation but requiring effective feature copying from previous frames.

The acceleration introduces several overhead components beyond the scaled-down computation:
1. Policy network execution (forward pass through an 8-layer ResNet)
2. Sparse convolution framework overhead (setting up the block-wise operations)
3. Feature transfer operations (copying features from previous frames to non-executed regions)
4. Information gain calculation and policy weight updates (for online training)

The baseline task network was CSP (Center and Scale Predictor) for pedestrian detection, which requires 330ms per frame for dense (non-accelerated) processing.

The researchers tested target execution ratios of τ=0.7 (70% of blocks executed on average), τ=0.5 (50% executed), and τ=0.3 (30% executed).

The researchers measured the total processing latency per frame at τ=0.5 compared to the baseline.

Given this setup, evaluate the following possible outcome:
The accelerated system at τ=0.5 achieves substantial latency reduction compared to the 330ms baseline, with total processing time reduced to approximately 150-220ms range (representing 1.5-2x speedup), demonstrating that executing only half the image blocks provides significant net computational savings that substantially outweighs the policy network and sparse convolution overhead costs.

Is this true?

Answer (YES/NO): YES